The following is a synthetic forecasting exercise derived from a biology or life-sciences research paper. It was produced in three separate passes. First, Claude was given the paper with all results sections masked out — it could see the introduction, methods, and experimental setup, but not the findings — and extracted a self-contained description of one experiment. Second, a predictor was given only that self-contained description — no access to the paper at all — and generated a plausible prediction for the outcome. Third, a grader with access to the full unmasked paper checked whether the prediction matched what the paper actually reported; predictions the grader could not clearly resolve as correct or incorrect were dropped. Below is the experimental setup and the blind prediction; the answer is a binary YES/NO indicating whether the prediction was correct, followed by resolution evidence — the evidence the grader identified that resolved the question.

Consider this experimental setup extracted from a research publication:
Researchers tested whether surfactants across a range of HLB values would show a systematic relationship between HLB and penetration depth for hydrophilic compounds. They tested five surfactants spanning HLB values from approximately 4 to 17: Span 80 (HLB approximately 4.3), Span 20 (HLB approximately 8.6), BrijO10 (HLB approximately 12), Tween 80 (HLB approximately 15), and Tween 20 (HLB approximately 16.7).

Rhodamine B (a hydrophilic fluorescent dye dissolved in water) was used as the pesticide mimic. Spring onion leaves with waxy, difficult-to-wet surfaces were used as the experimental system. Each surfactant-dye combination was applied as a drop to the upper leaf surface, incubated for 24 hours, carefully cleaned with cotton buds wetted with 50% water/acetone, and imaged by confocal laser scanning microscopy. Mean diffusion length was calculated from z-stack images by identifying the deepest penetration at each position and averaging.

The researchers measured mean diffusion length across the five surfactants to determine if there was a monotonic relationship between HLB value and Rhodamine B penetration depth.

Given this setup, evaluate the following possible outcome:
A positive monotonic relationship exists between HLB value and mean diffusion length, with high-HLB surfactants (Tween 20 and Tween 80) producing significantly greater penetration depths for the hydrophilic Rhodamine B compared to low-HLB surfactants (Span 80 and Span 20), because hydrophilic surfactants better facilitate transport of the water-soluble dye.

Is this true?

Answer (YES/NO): YES